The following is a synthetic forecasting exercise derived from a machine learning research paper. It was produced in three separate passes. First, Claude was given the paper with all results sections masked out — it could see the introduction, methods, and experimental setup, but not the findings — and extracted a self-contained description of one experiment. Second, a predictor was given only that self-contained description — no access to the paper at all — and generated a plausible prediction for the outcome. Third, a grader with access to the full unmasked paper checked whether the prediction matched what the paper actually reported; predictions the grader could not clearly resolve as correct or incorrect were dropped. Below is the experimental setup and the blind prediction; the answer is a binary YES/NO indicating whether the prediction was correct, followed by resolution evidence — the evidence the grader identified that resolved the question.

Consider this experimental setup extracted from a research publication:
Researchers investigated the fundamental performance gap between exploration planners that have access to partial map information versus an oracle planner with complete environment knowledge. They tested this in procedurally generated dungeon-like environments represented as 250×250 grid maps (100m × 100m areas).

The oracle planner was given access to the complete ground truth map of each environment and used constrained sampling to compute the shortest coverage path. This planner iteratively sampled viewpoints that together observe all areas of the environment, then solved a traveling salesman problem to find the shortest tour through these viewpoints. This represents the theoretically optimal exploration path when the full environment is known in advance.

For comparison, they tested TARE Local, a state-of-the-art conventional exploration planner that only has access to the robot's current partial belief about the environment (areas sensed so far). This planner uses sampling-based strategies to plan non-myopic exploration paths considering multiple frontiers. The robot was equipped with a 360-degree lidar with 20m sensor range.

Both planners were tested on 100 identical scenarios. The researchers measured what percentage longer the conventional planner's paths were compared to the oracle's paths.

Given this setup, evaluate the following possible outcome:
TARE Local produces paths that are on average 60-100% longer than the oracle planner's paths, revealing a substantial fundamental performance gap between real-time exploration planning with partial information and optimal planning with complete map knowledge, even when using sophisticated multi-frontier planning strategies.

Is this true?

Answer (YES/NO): NO